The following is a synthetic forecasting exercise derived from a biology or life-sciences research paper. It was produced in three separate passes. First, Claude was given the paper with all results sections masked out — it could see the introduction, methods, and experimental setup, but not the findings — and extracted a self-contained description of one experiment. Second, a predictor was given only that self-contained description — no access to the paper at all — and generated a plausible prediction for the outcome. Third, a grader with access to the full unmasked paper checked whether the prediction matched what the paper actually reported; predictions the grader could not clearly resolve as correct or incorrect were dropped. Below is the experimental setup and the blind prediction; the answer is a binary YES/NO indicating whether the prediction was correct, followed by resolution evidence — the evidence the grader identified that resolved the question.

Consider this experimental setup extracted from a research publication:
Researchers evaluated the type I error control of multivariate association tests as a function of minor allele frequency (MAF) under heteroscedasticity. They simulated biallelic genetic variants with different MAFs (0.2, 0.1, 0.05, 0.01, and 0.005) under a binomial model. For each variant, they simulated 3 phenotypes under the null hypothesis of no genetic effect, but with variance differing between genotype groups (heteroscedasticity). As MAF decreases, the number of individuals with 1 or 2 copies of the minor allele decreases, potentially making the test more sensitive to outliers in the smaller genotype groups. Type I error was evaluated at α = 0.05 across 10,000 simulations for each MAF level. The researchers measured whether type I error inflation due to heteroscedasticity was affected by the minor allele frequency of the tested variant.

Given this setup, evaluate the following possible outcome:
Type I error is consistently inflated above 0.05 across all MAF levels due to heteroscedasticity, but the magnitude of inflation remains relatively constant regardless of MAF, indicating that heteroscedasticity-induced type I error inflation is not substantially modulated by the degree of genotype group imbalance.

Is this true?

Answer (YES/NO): NO